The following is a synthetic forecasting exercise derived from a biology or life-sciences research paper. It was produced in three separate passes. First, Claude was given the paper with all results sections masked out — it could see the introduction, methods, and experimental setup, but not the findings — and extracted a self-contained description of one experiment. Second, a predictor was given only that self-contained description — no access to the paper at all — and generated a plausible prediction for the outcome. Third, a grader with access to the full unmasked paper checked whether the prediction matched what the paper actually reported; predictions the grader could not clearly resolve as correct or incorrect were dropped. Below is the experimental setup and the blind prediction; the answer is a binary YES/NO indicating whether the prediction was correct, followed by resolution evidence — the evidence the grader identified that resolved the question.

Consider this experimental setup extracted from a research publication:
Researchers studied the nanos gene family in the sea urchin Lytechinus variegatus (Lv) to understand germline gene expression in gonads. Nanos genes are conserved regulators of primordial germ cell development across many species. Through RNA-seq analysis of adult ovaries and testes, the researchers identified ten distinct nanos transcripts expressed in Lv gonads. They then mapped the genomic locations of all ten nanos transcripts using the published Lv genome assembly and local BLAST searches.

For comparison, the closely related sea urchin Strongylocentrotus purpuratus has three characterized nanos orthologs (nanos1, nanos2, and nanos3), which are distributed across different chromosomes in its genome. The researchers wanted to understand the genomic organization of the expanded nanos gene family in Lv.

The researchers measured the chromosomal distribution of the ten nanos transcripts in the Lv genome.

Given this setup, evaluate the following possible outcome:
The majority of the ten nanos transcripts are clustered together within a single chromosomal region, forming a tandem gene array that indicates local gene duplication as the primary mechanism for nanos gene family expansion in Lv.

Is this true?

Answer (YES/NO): NO